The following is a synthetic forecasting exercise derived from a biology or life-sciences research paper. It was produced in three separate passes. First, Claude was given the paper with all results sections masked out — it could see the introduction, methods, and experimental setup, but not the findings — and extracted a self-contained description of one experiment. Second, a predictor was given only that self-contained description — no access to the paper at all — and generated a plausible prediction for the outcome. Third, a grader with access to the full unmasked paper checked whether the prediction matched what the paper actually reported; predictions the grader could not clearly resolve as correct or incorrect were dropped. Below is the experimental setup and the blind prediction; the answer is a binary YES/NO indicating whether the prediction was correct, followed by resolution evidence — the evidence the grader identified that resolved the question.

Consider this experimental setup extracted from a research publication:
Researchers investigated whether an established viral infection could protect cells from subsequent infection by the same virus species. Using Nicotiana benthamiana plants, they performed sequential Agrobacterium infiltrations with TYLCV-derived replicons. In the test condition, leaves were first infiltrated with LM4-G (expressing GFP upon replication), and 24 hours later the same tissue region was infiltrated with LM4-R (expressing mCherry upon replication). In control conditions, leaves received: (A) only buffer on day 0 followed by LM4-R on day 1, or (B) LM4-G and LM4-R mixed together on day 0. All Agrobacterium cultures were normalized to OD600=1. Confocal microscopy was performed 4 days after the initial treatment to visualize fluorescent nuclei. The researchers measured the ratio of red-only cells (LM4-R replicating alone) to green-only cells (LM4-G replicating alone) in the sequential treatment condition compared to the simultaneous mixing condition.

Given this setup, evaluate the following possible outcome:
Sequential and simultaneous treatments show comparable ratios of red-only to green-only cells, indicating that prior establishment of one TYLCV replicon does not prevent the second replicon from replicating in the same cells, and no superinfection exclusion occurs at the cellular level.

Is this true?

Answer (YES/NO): NO